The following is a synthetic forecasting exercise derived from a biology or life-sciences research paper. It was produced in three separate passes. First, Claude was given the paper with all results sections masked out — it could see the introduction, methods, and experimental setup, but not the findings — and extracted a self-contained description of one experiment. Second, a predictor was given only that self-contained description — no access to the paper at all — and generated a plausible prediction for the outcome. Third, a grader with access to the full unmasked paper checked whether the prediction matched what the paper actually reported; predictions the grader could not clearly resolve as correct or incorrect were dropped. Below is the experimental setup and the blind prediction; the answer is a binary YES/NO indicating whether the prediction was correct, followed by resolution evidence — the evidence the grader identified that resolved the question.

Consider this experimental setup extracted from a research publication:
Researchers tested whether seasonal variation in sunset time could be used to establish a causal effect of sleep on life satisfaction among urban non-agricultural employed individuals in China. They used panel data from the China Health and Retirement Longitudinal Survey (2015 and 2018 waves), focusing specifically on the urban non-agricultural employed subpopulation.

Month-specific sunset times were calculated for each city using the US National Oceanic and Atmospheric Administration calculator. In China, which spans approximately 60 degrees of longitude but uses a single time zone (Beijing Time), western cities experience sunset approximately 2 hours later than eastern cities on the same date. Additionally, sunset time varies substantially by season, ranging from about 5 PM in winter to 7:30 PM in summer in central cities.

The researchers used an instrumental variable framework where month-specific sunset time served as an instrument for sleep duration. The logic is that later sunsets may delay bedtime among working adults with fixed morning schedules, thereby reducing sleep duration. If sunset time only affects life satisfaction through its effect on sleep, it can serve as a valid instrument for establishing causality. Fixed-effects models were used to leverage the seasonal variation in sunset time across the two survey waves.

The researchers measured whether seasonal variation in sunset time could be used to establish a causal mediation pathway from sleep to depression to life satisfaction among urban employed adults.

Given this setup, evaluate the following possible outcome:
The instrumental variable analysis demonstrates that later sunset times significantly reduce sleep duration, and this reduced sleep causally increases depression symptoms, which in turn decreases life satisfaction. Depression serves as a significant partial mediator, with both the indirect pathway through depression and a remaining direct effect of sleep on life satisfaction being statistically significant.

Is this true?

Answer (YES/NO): NO